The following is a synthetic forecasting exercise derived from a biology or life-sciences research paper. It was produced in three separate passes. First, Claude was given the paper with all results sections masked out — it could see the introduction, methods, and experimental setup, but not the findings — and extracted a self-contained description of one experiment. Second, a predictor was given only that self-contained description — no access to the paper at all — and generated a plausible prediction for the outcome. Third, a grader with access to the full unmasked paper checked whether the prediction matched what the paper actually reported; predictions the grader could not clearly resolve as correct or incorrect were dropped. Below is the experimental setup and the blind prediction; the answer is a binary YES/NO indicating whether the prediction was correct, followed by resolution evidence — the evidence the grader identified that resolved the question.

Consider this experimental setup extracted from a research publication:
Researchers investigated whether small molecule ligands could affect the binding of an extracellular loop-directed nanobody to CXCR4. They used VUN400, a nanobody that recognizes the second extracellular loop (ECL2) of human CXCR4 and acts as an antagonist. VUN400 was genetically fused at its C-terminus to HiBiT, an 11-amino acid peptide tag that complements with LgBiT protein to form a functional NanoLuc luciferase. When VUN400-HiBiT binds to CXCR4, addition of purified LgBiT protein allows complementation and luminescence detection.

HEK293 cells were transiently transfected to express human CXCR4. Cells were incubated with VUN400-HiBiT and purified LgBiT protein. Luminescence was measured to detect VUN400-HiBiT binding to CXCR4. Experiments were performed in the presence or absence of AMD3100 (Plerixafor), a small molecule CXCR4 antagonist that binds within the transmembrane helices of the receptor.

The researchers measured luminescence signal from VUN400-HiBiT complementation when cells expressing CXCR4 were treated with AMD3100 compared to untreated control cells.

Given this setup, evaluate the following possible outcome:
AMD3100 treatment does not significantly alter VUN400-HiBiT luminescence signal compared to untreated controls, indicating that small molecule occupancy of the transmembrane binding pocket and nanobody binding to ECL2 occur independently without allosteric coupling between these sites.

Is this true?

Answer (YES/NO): NO